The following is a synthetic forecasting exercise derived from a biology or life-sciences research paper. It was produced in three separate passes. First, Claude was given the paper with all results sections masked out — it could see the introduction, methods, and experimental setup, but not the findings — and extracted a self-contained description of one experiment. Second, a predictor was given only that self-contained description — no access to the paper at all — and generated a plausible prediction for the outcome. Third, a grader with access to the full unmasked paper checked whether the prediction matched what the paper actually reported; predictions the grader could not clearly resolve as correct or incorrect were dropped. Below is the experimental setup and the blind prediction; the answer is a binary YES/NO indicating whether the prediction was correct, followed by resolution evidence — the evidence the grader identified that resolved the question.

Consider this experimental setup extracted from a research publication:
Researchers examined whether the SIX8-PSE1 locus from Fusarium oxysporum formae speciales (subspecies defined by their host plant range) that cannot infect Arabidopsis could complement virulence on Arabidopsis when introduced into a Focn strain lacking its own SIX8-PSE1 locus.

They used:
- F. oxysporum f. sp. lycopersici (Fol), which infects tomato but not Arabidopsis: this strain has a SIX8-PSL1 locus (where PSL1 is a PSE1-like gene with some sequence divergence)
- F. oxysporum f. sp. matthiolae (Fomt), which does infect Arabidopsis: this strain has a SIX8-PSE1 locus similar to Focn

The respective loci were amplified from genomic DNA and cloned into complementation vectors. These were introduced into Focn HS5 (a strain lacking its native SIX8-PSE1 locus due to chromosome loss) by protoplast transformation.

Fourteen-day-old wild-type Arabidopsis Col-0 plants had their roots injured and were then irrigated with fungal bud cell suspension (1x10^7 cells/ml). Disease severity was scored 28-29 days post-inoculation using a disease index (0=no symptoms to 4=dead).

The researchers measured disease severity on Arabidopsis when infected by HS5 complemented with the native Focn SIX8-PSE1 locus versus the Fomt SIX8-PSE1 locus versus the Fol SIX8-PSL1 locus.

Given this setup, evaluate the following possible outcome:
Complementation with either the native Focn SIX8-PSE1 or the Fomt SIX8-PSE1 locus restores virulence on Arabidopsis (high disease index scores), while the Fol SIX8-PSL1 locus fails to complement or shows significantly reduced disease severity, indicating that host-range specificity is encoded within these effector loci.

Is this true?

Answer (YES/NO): YES